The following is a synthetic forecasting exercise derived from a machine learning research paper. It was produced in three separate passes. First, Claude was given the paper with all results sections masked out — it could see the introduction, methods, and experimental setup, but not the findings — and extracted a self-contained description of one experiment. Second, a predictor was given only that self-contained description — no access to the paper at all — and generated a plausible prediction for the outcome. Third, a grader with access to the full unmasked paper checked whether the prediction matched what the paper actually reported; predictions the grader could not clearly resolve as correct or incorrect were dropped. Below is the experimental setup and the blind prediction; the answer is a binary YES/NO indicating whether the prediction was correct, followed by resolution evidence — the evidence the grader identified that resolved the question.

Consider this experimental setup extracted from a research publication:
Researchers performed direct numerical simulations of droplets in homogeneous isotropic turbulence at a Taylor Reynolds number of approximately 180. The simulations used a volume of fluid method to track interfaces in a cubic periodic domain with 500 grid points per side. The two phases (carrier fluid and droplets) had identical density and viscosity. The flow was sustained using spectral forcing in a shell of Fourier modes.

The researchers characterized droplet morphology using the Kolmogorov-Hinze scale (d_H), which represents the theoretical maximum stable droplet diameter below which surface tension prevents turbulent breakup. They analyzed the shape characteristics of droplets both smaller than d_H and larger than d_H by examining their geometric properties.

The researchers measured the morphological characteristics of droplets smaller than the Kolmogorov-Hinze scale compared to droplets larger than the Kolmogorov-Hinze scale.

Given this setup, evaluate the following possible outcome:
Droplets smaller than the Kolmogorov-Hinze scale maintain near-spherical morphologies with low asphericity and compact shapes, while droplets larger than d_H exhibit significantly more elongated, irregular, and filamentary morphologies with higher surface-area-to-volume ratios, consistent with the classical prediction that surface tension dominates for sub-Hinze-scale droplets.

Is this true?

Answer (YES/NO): YES